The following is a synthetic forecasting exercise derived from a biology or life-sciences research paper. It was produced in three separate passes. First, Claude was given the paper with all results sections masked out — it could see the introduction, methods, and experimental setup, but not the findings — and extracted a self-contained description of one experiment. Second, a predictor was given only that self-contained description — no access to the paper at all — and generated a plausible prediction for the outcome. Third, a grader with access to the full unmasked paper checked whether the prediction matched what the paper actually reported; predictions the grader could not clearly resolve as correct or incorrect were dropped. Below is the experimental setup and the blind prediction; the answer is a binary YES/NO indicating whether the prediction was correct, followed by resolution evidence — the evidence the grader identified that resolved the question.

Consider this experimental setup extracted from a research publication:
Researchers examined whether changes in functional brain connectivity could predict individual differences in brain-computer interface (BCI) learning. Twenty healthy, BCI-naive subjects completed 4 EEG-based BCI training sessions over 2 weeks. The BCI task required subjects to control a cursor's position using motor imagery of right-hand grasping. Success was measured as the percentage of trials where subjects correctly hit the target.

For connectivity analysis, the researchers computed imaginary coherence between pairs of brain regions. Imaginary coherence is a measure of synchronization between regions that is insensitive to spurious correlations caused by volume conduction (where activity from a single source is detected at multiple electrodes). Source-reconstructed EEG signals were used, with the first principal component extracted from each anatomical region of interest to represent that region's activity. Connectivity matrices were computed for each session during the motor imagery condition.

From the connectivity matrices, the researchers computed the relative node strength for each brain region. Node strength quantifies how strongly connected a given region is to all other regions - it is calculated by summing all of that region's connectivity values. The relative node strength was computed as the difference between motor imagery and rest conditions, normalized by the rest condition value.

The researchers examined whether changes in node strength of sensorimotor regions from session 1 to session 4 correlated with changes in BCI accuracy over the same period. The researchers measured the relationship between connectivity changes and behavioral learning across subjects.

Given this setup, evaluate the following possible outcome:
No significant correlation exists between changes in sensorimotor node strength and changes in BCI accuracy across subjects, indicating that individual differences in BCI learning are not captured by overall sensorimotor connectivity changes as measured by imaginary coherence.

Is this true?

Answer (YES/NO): NO